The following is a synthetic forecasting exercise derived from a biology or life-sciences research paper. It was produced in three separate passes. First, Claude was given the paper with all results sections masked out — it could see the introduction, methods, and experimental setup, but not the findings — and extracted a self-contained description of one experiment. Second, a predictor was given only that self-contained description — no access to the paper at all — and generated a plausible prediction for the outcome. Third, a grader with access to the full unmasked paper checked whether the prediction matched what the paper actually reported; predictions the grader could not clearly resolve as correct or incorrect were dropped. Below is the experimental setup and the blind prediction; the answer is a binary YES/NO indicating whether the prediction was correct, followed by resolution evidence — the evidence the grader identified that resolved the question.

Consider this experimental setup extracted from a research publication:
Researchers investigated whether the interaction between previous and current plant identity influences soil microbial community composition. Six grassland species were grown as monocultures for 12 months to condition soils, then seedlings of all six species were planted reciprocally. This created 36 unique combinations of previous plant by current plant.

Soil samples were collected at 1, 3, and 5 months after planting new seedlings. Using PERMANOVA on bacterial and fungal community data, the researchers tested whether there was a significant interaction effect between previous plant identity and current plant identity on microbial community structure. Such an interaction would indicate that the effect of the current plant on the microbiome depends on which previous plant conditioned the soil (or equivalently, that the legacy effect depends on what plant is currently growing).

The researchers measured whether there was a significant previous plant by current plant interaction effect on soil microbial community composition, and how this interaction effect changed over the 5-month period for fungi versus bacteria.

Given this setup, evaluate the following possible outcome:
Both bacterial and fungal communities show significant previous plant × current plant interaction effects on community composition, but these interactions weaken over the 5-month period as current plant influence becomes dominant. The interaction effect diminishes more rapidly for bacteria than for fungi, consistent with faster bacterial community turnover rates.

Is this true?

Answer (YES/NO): NO